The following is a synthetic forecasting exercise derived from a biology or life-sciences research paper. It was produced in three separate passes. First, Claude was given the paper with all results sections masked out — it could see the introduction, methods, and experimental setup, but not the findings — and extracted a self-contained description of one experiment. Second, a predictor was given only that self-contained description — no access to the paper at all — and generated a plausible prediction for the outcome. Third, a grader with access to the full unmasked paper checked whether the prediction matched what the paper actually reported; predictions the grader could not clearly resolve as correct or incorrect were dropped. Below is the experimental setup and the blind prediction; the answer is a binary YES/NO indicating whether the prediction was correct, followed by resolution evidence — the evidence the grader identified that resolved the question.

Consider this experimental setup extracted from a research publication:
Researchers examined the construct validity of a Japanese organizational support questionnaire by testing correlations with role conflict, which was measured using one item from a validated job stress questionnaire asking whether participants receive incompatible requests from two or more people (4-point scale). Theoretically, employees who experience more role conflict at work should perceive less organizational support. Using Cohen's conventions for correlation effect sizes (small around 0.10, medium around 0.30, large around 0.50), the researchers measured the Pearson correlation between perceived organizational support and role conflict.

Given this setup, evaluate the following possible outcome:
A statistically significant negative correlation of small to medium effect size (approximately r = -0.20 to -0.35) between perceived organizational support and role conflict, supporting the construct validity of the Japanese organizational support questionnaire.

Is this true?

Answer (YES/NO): YES